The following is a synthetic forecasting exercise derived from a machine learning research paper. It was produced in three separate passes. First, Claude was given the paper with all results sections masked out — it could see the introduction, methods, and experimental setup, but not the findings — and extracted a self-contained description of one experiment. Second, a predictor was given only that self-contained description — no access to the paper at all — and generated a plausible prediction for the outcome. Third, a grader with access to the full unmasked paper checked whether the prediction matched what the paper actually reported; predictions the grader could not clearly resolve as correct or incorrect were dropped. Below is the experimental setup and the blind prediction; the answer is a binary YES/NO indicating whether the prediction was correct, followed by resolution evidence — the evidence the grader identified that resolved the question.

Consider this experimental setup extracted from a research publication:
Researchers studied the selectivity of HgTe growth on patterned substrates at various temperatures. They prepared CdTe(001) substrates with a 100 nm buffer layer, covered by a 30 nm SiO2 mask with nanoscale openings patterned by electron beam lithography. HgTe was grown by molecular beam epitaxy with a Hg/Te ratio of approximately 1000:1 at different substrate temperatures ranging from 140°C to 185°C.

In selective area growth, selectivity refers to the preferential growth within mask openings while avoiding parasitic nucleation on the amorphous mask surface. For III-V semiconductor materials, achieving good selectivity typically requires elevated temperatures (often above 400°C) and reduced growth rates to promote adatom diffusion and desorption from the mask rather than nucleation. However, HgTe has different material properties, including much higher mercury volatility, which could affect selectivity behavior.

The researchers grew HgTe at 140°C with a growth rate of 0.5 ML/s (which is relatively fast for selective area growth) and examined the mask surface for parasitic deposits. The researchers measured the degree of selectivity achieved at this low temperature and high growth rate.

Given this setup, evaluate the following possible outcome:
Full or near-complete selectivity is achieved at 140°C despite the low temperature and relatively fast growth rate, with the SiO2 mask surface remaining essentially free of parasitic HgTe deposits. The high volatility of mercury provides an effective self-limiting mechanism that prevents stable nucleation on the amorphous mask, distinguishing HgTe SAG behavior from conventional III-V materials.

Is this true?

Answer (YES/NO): YES